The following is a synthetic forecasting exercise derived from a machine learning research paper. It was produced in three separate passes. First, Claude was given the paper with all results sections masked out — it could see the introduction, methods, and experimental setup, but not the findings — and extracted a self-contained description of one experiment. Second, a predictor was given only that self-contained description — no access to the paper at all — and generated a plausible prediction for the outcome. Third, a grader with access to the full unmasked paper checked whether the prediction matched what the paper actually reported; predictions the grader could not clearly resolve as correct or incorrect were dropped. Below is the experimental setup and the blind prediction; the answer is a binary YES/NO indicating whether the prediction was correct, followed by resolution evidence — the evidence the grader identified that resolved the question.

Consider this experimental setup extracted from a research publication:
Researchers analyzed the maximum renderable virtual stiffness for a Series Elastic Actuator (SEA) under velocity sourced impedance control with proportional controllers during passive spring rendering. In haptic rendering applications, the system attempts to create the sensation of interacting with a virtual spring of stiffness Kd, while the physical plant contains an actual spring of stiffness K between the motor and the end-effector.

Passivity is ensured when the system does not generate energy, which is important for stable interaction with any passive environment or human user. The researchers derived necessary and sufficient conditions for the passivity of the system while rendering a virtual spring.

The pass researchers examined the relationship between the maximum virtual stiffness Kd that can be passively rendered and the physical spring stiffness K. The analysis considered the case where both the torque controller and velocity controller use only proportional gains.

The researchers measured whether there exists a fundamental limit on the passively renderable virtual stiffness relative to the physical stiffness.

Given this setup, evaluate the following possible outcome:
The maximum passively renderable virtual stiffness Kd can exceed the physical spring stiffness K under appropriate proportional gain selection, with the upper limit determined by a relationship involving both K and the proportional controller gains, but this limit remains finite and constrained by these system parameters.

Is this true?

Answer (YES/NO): YES